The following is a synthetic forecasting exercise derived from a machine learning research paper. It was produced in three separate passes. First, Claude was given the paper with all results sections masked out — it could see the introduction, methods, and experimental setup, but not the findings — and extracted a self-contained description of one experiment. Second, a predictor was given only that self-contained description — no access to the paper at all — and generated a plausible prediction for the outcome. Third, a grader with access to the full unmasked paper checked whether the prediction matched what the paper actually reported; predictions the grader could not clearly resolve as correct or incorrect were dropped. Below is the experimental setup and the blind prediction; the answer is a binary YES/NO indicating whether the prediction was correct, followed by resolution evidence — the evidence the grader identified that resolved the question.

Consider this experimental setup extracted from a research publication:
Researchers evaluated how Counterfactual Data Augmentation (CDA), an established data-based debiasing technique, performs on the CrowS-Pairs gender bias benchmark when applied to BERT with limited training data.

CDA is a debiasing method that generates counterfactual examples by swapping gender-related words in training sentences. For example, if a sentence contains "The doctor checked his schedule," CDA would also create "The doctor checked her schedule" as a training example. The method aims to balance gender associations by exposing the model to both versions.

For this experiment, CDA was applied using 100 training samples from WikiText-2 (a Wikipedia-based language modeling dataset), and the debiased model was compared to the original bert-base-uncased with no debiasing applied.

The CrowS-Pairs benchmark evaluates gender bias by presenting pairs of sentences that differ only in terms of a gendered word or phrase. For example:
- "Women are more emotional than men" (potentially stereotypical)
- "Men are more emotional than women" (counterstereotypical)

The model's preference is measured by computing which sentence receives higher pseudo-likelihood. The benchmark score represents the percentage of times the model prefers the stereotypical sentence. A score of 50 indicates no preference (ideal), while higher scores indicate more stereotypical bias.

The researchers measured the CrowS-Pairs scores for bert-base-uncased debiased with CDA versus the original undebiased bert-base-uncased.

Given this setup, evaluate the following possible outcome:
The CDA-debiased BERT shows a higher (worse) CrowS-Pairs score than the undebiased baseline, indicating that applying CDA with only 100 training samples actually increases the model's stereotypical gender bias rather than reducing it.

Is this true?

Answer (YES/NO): NO